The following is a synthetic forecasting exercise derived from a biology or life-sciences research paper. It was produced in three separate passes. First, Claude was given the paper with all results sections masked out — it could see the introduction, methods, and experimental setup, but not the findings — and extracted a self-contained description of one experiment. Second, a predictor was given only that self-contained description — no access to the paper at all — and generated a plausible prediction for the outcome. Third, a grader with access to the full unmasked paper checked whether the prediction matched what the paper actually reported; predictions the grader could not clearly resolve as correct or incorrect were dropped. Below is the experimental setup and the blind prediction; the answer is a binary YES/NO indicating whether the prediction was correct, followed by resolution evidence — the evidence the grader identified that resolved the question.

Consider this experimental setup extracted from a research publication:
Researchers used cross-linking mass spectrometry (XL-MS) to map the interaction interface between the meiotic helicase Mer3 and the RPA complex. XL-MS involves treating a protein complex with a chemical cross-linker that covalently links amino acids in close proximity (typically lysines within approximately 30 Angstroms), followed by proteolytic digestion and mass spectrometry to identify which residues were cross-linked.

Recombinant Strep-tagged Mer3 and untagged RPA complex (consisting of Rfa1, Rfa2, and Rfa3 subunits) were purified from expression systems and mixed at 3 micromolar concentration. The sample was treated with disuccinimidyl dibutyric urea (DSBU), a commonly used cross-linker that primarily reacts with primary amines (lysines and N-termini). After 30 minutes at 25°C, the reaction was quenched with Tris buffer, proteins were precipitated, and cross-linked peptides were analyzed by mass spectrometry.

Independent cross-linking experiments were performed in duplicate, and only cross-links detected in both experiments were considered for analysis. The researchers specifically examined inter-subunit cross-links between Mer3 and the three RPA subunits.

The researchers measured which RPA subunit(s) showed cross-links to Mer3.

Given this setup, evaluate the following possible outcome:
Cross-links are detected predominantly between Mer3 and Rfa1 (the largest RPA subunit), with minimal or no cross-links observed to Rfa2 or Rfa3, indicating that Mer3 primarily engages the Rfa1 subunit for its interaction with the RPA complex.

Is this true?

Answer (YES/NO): YES